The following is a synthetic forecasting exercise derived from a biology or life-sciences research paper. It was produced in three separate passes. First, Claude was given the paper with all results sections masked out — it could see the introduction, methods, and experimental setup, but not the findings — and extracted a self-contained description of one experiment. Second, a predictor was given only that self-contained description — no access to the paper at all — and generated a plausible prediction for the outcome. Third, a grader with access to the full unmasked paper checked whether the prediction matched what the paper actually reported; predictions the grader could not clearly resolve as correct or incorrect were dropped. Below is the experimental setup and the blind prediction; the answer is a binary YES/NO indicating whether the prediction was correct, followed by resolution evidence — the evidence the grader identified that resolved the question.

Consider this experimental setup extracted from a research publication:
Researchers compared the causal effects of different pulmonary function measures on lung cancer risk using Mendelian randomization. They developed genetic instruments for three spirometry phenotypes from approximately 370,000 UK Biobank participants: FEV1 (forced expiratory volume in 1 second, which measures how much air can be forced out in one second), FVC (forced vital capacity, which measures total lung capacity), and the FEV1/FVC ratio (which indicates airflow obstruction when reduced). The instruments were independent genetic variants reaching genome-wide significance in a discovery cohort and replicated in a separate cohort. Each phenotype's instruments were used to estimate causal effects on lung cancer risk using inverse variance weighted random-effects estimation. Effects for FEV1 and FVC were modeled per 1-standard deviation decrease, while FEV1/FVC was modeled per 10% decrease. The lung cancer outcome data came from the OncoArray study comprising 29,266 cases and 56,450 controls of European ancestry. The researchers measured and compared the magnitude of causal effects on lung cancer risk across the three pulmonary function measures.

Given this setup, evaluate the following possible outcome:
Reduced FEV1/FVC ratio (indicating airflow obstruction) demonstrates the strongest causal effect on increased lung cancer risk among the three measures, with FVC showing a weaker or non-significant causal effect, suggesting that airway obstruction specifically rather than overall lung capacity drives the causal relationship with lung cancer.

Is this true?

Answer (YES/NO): NO